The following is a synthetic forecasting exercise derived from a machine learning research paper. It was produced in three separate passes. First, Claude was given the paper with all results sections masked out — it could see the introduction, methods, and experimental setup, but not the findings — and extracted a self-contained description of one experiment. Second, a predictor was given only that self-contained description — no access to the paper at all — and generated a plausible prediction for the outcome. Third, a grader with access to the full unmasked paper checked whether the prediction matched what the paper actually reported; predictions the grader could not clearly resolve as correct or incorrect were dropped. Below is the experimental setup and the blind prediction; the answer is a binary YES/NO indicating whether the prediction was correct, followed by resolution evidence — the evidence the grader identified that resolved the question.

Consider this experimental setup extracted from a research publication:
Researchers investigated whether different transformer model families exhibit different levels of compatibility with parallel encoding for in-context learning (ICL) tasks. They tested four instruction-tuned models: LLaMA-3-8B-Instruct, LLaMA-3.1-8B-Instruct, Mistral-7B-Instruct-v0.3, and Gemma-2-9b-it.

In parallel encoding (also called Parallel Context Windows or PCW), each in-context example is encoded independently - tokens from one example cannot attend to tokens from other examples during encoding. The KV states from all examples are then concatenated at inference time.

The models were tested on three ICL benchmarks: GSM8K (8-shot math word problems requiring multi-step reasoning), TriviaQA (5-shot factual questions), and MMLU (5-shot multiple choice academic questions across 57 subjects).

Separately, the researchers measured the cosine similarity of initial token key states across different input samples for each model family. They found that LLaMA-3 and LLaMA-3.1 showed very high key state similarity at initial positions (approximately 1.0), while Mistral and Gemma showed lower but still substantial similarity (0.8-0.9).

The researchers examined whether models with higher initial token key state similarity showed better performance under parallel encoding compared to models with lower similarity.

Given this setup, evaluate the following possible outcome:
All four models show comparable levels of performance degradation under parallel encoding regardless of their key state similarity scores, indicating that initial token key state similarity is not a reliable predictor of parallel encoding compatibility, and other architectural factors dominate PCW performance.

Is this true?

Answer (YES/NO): NO